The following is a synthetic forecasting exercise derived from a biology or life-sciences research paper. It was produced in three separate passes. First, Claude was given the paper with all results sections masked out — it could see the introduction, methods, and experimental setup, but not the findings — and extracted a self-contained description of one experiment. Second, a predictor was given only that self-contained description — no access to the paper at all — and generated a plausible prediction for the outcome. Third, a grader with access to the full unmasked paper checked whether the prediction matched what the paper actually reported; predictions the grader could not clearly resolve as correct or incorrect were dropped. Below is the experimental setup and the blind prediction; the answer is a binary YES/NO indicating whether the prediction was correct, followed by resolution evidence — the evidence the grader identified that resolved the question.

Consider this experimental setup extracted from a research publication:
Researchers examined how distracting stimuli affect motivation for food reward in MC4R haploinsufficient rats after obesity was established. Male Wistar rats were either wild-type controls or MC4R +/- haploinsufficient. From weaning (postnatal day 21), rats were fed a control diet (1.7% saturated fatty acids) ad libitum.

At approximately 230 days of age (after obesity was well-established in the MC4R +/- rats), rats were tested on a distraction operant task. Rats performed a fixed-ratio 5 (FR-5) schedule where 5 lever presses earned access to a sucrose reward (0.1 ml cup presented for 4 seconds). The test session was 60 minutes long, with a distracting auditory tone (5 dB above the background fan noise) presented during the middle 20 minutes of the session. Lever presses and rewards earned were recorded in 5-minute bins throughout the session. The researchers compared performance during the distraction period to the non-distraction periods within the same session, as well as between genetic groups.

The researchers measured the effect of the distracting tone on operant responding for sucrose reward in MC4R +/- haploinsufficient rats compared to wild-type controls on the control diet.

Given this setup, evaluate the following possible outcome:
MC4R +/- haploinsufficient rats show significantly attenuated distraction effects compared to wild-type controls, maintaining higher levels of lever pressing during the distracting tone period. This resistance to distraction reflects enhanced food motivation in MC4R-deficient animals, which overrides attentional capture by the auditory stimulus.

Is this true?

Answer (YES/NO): NO